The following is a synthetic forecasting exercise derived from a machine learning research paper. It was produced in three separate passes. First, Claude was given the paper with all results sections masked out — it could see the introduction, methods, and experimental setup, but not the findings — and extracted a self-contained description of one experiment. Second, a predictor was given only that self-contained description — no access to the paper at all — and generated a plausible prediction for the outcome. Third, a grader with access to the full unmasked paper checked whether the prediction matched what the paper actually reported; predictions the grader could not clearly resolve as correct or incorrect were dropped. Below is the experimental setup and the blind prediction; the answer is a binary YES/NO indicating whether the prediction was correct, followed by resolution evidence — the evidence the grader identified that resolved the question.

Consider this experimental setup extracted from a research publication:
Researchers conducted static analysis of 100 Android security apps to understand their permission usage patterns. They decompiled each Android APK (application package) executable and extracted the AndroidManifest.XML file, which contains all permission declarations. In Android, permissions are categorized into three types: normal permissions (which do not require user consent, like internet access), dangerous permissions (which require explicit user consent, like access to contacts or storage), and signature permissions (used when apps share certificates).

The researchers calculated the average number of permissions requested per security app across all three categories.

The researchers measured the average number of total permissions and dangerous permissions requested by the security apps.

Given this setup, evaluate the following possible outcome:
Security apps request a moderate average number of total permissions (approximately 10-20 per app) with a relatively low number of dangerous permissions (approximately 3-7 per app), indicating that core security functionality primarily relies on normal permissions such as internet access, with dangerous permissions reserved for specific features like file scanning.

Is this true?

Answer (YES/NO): NO